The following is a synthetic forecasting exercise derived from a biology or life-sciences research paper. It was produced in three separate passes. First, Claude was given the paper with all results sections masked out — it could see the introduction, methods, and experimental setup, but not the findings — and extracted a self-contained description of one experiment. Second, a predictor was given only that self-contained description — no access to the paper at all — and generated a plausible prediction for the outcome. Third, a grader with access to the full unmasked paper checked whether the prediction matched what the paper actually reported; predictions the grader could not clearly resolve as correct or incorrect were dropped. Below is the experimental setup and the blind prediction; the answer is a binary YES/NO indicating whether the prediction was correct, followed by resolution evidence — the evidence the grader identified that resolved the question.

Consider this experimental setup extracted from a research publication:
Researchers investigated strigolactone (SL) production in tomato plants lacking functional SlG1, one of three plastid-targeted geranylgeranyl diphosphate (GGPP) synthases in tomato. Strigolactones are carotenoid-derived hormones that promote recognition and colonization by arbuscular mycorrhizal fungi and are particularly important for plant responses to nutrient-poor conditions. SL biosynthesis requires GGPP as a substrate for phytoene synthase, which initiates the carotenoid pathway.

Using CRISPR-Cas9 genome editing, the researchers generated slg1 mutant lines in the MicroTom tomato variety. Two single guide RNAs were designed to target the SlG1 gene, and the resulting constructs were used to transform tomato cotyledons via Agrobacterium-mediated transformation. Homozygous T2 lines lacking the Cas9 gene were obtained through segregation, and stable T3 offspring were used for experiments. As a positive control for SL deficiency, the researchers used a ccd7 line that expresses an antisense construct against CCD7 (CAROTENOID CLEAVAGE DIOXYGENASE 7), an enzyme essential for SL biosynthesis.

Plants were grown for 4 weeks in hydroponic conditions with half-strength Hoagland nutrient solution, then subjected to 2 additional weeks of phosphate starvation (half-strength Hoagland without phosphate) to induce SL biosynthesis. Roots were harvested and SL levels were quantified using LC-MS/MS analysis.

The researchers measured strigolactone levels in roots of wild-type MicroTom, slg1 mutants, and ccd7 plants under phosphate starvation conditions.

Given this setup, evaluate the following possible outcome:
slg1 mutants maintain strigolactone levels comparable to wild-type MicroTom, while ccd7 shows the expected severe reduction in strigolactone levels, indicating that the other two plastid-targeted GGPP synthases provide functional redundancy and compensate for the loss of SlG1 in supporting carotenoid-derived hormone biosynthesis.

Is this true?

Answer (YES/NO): NO